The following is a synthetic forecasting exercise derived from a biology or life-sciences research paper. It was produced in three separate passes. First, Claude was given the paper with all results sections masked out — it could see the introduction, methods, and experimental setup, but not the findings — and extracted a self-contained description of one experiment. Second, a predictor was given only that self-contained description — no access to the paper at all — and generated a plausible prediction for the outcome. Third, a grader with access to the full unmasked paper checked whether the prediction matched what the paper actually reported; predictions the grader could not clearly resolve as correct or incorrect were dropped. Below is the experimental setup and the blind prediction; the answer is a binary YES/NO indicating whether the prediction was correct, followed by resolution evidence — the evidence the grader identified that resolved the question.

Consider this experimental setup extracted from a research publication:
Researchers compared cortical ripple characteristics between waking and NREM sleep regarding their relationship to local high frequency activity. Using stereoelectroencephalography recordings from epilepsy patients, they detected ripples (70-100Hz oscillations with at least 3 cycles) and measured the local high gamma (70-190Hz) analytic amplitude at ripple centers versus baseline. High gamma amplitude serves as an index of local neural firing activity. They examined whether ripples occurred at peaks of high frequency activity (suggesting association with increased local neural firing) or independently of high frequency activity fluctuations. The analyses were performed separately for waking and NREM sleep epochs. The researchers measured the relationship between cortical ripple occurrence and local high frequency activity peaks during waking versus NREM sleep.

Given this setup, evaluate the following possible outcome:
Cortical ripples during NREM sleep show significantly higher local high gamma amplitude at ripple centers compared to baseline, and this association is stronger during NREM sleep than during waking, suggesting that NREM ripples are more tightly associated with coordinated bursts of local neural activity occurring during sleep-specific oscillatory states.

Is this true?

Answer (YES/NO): NO